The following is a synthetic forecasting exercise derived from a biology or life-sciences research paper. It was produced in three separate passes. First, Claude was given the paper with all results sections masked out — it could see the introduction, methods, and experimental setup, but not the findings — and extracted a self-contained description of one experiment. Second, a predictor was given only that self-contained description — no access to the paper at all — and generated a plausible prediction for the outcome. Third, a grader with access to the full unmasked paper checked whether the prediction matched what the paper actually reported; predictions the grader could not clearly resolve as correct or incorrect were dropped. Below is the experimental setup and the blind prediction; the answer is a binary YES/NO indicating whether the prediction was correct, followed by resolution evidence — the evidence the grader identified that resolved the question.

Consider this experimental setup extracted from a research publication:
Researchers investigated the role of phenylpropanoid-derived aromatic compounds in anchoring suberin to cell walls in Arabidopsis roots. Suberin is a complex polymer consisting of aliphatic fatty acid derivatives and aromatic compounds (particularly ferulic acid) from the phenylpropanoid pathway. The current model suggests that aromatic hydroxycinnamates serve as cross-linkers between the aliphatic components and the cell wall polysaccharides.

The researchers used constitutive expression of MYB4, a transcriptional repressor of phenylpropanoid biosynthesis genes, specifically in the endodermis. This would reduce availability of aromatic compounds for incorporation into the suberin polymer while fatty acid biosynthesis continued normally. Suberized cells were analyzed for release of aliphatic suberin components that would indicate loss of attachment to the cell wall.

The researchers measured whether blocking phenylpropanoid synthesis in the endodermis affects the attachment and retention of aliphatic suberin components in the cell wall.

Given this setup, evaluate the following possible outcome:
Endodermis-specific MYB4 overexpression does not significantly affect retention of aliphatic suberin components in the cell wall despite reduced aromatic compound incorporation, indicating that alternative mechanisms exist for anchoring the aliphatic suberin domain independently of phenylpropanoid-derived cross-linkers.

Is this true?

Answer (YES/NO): NO